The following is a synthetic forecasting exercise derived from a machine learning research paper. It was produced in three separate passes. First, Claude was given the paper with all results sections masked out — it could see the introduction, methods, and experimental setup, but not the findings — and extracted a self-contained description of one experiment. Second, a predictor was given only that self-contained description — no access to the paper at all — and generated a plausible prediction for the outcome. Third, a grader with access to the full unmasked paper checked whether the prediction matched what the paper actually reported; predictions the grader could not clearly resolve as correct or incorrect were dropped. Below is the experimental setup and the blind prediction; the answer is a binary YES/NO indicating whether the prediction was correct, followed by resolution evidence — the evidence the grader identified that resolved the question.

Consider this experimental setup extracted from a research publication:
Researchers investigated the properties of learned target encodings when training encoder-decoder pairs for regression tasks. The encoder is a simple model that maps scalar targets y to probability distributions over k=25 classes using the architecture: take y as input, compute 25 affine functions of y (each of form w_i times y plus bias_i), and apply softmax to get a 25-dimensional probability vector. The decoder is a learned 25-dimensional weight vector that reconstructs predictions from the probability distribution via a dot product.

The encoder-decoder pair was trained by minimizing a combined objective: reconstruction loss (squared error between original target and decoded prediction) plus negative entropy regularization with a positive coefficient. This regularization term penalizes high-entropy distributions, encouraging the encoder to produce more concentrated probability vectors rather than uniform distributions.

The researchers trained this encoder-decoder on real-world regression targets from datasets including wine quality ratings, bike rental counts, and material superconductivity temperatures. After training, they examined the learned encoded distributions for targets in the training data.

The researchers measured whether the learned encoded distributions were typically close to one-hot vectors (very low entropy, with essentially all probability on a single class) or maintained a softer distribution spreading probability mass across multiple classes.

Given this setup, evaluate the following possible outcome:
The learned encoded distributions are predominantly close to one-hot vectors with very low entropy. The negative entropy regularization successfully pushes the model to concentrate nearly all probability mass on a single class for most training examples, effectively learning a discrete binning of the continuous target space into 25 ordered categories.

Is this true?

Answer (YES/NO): NO